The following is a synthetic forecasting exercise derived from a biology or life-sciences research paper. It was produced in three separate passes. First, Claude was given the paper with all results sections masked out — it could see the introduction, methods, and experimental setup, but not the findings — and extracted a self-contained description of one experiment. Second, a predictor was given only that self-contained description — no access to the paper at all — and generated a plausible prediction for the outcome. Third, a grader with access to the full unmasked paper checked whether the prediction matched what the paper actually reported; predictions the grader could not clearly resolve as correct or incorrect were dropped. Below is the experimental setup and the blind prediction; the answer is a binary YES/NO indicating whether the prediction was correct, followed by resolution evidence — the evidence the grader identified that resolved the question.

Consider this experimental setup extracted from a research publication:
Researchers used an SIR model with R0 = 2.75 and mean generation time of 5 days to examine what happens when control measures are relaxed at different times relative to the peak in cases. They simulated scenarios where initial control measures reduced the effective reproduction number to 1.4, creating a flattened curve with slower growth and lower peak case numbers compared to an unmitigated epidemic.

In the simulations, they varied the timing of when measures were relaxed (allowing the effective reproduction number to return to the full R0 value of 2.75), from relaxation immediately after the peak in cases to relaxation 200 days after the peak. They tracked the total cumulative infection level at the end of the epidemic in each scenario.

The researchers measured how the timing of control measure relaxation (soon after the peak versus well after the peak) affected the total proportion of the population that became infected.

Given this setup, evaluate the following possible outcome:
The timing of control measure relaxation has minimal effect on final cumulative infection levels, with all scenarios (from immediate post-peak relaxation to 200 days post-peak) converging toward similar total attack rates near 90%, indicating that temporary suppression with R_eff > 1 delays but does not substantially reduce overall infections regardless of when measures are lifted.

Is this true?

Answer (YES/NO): NO